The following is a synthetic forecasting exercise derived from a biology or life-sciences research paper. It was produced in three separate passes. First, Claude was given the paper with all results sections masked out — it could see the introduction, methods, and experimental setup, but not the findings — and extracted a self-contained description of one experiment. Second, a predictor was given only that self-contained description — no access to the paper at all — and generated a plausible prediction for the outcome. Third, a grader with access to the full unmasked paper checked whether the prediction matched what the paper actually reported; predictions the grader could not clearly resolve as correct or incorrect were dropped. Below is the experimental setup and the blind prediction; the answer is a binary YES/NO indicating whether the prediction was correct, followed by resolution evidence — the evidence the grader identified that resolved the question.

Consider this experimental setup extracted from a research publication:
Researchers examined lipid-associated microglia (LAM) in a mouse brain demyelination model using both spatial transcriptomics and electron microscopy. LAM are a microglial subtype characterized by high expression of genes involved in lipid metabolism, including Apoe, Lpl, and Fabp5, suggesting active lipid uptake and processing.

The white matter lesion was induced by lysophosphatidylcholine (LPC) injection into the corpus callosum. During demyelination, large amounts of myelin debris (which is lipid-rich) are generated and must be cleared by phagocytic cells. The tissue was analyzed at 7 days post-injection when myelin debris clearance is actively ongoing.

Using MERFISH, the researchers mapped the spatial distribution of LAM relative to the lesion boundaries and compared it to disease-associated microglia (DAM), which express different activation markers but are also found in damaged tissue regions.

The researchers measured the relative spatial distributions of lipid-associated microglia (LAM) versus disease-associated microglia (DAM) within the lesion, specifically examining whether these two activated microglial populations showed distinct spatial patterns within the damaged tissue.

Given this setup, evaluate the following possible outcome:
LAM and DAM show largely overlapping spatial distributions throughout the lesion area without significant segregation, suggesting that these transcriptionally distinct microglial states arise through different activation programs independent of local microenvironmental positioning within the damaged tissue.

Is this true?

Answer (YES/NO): NO